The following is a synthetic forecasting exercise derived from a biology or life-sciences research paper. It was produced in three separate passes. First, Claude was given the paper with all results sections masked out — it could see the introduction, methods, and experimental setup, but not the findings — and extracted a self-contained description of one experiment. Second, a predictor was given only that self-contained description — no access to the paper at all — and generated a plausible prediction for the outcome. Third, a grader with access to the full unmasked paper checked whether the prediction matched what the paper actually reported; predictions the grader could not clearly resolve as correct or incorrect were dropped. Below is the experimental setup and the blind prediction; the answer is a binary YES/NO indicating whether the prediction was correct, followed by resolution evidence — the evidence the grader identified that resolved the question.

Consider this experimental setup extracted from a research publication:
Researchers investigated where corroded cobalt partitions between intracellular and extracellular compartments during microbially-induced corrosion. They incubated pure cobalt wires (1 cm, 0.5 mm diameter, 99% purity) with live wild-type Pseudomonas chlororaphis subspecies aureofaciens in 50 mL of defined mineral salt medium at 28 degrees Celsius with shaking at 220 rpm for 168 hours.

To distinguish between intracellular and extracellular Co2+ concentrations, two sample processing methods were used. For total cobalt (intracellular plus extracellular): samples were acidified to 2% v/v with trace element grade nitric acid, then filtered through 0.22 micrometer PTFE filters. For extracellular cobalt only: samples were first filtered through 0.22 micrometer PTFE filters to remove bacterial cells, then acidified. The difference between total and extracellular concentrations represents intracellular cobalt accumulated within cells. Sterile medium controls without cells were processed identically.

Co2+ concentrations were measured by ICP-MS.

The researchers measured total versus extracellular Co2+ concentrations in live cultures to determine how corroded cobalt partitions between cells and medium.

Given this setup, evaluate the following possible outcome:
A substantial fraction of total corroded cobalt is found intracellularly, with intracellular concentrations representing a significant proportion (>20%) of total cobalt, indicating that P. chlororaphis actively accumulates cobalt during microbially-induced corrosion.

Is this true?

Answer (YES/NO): NO